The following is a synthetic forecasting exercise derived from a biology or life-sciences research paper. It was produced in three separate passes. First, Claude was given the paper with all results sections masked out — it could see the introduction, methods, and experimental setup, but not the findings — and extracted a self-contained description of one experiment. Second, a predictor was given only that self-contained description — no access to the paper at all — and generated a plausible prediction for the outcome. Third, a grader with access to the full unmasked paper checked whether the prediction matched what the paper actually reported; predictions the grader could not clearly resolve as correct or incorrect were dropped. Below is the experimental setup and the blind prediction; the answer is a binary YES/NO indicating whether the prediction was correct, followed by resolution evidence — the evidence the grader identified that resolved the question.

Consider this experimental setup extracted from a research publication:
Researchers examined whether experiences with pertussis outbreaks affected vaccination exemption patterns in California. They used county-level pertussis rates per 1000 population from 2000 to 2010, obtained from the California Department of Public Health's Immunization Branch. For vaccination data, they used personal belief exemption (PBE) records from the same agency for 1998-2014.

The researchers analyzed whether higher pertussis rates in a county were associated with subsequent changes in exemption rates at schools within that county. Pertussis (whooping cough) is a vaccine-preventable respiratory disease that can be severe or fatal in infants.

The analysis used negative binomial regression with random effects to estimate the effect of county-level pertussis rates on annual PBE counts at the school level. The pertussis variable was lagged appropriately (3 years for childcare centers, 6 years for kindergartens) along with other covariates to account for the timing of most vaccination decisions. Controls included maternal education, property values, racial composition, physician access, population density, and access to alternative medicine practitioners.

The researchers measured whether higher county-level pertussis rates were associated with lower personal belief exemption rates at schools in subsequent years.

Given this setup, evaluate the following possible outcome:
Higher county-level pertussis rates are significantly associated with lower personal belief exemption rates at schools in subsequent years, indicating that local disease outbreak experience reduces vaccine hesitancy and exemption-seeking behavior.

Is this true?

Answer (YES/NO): NO